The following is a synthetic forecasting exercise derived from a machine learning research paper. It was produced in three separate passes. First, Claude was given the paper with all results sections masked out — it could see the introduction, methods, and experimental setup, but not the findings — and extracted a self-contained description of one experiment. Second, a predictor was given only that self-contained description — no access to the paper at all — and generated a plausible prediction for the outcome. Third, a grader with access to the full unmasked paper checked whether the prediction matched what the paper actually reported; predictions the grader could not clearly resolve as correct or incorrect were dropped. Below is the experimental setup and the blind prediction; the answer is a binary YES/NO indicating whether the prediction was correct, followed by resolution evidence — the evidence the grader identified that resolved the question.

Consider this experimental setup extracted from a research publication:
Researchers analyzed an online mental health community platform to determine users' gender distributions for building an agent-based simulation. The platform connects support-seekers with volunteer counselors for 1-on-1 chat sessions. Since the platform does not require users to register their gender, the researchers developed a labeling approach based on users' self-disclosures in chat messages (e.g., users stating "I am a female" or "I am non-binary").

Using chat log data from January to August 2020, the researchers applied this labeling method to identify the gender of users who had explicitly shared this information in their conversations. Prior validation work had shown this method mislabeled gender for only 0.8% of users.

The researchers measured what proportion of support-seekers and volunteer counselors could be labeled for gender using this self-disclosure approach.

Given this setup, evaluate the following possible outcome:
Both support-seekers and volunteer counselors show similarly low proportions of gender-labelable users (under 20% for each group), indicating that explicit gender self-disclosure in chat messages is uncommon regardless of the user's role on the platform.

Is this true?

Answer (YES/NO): NO